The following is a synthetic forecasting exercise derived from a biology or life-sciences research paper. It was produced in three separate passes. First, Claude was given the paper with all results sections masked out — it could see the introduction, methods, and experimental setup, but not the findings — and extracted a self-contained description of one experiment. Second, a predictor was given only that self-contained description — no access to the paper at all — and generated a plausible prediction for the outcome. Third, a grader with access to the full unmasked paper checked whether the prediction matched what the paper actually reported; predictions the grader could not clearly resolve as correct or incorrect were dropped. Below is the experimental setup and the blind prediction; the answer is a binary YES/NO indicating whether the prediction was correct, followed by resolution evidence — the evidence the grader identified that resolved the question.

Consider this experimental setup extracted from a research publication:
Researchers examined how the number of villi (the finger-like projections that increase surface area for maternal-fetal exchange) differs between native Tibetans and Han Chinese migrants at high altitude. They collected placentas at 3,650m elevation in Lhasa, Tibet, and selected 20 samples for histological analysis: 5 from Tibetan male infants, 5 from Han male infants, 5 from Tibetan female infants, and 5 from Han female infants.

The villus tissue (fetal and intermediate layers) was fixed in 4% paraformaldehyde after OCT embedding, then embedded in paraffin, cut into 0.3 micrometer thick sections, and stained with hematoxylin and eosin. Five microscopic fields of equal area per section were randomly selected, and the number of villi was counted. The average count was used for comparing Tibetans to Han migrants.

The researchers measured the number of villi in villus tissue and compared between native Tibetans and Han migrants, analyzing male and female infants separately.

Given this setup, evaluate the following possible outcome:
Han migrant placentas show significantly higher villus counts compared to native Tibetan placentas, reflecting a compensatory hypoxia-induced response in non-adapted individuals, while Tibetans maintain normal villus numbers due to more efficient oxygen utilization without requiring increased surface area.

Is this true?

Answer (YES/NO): NO